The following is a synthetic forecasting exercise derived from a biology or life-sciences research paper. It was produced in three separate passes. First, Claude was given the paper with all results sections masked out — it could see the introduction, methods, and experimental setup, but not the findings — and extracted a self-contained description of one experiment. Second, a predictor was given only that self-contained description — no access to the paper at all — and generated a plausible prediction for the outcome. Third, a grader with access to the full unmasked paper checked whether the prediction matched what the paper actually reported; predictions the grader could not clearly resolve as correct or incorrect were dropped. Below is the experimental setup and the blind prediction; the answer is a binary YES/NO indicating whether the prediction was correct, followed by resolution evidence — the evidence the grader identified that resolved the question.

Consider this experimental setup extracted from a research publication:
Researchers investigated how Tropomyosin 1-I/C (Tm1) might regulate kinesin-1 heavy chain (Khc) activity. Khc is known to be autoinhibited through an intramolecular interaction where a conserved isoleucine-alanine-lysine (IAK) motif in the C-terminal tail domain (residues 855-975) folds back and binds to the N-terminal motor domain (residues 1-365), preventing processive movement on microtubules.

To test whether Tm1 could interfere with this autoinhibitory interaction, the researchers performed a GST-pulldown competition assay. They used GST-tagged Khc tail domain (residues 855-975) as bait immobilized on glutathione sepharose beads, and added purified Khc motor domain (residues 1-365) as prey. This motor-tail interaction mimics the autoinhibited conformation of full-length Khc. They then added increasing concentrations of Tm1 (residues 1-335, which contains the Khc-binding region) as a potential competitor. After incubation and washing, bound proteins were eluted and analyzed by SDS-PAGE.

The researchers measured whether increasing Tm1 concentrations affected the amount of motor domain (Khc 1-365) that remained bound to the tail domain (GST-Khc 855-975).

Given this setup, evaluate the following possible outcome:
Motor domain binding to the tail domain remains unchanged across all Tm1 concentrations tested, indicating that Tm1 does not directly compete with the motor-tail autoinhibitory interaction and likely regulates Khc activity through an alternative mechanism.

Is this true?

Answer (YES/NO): YES